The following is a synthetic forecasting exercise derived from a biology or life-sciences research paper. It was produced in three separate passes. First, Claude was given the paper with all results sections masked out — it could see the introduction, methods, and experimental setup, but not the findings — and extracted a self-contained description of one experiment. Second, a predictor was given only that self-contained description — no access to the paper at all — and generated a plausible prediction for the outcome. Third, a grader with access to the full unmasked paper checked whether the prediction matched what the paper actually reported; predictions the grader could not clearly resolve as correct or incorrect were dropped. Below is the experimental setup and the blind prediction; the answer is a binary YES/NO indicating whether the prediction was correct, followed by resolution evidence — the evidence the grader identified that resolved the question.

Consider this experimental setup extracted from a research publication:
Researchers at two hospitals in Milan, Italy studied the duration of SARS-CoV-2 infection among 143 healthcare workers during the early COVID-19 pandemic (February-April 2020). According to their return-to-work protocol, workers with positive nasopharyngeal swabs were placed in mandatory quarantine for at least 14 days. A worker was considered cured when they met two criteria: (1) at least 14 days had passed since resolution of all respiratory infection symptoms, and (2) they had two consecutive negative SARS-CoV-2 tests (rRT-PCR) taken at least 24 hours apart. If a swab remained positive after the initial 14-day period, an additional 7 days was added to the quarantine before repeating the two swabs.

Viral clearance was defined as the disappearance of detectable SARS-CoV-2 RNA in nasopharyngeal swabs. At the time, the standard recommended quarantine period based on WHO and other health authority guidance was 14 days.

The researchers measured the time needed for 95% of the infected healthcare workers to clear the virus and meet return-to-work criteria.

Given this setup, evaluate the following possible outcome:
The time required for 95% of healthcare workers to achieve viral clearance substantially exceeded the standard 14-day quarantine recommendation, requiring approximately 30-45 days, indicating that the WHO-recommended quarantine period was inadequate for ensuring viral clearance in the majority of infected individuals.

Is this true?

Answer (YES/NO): YES